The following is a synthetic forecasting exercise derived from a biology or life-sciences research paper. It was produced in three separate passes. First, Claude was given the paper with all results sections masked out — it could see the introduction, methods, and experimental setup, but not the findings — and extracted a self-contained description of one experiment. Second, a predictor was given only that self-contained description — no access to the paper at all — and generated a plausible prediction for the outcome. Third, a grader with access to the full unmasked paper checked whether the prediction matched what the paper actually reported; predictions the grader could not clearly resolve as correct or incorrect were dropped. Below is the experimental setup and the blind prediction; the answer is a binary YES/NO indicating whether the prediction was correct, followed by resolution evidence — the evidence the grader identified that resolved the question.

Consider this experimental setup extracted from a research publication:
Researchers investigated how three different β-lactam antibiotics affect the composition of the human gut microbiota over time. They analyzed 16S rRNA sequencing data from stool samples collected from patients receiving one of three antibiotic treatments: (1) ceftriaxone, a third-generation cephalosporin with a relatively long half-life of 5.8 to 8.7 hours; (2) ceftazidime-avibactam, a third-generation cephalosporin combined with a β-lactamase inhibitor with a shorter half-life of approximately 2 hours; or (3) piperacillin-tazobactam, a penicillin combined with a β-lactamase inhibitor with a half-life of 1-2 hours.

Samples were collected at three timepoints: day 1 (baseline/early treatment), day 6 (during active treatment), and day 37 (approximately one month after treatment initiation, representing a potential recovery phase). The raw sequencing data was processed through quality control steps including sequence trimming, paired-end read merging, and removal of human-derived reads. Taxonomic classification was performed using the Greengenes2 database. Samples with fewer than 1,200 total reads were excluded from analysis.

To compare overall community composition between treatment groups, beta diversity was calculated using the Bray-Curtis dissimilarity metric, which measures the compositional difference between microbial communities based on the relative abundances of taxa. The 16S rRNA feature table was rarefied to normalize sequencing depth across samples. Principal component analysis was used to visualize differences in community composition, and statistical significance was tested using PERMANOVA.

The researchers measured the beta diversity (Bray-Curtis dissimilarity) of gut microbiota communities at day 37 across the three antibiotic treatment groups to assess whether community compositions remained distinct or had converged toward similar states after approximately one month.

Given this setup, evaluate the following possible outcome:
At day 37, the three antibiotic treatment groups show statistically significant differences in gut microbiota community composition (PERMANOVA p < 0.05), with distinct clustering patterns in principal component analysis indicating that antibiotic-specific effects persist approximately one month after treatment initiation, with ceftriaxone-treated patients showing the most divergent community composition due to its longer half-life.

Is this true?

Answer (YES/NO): NO